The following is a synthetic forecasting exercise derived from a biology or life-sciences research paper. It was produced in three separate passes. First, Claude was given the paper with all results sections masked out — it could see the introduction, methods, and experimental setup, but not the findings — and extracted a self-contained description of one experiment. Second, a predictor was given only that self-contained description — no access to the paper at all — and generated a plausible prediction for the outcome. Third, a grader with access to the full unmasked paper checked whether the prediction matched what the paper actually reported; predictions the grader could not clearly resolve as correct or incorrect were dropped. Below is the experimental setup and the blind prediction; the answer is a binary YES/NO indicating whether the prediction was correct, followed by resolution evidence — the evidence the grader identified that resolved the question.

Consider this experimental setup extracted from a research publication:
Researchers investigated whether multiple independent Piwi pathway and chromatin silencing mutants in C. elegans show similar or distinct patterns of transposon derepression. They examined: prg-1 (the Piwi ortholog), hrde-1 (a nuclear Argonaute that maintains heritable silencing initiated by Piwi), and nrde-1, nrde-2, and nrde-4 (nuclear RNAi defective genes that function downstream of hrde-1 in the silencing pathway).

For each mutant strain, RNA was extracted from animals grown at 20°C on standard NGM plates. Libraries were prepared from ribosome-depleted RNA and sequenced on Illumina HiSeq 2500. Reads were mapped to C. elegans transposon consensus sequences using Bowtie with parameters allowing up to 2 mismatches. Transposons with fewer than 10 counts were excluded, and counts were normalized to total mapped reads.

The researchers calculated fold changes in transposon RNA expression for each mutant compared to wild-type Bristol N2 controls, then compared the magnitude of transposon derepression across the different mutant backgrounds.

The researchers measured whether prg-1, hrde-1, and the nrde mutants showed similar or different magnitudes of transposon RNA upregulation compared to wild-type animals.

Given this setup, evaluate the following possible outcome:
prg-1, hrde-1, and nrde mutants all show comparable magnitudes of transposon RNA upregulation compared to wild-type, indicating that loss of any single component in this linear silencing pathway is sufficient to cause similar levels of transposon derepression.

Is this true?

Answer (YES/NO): NO